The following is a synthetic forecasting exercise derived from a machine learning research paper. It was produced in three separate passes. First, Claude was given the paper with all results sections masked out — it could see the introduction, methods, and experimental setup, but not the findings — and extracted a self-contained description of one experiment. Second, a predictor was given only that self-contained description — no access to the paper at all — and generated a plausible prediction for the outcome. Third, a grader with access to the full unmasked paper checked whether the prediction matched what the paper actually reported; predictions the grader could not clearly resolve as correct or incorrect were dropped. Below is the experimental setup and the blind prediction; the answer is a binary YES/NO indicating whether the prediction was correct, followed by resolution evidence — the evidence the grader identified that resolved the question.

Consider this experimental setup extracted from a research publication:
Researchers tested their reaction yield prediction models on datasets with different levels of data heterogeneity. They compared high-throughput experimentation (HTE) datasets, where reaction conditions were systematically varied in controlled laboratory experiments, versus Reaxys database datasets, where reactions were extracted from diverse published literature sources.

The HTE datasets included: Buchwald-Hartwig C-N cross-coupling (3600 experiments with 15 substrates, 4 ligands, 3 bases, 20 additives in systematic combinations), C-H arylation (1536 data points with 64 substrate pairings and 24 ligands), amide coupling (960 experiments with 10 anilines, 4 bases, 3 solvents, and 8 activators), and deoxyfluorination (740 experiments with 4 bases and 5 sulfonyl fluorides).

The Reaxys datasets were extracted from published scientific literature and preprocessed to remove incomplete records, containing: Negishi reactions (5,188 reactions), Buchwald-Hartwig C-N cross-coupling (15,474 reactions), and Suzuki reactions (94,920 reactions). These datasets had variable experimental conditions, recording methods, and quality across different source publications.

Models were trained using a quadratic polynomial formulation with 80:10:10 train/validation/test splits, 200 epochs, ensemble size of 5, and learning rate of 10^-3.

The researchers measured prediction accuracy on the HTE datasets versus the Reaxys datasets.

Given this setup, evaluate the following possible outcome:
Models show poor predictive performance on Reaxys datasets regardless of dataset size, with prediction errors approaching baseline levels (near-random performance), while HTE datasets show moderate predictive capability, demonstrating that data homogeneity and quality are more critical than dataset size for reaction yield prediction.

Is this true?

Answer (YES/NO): NO